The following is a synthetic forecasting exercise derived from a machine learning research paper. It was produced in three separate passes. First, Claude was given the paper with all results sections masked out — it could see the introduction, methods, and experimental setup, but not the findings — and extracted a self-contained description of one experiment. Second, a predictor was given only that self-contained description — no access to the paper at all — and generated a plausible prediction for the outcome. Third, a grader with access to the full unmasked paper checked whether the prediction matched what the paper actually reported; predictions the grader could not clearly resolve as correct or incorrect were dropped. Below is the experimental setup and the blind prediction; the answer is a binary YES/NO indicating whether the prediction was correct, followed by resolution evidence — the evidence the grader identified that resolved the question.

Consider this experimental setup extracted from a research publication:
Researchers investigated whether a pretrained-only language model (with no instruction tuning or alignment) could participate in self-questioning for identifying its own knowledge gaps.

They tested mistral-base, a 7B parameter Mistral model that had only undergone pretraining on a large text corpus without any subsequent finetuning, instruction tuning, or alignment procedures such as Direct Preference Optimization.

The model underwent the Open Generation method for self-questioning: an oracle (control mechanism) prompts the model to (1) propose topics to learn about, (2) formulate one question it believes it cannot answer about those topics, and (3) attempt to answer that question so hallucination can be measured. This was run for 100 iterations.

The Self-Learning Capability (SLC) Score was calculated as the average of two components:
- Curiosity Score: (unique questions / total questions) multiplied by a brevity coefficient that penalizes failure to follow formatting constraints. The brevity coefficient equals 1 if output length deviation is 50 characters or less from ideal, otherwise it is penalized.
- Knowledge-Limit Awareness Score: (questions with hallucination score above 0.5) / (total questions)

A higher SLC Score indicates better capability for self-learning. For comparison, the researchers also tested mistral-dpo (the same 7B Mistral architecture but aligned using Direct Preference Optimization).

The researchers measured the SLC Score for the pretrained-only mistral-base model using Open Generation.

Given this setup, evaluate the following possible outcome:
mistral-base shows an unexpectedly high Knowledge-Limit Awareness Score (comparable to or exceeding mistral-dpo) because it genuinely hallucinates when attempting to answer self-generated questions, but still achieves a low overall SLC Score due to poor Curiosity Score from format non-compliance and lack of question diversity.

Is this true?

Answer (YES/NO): YES